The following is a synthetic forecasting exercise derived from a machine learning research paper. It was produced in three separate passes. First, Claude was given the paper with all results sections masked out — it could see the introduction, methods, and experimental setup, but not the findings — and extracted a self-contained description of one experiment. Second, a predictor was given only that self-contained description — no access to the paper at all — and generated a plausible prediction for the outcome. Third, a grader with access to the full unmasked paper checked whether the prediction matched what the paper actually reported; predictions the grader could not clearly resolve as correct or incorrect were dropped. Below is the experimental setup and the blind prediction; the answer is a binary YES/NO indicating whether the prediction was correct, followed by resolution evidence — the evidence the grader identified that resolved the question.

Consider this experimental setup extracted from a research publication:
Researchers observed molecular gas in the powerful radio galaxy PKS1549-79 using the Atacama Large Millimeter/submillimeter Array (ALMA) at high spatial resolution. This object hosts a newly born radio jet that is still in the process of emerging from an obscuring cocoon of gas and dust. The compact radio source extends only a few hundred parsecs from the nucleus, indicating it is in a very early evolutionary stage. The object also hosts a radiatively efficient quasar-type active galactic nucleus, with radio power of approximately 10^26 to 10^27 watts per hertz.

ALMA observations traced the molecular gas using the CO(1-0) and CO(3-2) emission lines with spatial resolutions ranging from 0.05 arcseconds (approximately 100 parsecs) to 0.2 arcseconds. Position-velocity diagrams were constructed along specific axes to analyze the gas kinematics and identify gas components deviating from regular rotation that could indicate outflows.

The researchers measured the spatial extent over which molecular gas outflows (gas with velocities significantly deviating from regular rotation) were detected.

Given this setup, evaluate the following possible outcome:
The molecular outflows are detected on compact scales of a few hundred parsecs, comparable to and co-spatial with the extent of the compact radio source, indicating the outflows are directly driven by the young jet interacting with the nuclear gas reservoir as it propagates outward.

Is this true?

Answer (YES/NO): YES